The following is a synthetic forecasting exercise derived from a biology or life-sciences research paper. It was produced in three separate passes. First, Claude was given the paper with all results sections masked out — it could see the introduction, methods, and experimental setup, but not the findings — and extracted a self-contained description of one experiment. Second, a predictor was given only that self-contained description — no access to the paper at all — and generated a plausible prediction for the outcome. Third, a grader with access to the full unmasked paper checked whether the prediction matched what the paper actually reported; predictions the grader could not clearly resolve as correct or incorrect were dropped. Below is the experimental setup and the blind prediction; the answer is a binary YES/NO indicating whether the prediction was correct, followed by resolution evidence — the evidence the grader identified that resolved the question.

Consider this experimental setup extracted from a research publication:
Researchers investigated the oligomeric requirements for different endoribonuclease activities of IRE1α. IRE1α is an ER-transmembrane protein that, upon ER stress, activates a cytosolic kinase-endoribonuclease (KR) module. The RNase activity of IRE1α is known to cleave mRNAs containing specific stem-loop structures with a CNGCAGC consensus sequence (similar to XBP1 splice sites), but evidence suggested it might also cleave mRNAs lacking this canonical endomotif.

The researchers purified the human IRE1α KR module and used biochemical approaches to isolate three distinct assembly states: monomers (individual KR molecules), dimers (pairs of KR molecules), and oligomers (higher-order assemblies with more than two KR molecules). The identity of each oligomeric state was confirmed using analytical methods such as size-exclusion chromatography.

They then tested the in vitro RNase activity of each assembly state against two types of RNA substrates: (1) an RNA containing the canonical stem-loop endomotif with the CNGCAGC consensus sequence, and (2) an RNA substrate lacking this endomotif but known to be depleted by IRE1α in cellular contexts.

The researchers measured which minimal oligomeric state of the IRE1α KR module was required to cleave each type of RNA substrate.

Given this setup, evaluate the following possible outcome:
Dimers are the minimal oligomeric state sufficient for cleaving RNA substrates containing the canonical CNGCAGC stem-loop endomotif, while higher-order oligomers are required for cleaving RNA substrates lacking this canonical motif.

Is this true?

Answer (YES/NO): YES